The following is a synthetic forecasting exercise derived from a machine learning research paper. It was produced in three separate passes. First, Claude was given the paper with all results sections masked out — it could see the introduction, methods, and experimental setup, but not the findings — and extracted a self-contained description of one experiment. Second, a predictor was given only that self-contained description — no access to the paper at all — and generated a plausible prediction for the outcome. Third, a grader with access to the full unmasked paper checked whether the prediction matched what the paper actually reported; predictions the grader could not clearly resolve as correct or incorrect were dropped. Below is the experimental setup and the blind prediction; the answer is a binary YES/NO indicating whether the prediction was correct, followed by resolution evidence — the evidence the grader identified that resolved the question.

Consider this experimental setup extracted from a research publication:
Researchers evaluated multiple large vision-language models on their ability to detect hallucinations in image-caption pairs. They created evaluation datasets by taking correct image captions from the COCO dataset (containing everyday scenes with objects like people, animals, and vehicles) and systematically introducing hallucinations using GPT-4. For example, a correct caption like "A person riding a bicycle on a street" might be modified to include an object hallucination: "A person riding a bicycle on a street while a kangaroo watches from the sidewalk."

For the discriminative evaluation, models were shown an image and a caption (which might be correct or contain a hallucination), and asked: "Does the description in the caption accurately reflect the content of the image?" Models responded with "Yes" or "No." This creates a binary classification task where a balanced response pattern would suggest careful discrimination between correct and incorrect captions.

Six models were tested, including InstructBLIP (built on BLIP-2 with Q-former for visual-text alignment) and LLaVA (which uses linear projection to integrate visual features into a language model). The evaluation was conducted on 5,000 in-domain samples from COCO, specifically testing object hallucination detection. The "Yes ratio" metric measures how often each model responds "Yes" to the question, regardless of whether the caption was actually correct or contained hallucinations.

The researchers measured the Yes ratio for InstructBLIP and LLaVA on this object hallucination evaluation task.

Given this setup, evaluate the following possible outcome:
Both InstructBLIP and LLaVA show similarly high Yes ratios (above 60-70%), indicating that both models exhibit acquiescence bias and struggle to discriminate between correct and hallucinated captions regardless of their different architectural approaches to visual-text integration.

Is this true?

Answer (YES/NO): NO